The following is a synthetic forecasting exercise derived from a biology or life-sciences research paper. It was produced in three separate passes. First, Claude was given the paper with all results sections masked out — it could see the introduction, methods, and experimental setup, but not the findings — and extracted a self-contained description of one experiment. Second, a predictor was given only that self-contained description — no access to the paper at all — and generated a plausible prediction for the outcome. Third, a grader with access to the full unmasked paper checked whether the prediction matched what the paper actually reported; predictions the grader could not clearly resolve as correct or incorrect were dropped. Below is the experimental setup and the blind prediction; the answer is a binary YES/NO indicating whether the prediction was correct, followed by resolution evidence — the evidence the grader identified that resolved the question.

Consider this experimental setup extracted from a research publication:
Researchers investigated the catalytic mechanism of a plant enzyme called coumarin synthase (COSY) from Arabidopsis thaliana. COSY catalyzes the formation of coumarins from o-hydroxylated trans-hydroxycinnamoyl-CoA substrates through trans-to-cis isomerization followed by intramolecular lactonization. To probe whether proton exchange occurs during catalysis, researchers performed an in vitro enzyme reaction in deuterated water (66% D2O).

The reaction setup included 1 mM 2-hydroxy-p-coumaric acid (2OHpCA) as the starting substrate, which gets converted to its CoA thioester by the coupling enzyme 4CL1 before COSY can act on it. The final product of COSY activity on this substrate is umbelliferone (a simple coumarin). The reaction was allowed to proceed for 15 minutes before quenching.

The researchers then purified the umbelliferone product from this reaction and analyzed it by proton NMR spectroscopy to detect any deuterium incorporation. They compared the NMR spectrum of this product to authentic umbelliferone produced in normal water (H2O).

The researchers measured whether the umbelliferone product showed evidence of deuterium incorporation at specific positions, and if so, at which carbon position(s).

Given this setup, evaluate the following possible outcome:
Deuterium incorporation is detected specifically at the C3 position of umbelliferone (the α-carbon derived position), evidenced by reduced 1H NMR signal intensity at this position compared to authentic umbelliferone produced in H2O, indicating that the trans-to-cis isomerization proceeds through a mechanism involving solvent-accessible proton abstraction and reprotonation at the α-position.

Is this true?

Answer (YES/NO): NO